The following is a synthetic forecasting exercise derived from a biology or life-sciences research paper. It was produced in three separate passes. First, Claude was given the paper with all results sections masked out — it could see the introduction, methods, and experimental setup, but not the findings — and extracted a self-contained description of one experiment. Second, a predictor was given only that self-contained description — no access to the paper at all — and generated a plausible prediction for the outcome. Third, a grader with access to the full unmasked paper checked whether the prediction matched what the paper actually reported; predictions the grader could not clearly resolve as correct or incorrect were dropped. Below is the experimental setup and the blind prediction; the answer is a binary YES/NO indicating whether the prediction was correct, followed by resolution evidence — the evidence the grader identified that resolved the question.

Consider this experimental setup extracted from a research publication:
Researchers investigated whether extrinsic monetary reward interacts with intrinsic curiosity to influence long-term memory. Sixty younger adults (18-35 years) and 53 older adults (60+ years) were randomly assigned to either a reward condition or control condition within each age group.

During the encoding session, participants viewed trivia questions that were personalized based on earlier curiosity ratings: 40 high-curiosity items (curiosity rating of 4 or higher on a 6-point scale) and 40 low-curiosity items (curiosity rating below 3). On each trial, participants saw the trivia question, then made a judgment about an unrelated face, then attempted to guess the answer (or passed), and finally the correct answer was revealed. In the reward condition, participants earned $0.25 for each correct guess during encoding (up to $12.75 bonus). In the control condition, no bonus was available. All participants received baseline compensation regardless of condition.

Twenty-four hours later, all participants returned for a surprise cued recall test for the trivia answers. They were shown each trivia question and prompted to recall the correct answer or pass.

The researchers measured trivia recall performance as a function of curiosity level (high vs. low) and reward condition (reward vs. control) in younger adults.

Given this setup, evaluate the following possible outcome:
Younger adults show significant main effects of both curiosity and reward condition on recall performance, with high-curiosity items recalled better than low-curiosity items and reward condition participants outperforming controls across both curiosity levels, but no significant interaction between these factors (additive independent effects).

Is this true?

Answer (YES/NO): NO